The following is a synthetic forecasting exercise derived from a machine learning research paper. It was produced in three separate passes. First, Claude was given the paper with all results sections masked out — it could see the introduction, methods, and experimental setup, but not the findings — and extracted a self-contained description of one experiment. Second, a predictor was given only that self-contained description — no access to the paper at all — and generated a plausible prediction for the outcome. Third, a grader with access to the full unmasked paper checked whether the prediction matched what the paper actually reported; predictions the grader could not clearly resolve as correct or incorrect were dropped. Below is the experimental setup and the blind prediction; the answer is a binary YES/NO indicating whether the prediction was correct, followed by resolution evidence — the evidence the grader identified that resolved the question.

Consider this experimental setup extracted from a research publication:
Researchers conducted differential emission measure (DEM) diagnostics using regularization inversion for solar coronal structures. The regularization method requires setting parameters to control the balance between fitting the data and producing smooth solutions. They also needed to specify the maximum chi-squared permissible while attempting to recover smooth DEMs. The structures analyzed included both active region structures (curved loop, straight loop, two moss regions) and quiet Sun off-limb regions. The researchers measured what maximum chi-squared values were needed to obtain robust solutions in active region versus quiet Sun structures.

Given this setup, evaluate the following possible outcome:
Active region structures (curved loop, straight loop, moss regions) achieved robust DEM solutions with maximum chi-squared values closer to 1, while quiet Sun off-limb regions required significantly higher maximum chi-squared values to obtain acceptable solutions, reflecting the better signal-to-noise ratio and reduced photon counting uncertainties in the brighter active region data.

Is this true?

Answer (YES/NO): NO